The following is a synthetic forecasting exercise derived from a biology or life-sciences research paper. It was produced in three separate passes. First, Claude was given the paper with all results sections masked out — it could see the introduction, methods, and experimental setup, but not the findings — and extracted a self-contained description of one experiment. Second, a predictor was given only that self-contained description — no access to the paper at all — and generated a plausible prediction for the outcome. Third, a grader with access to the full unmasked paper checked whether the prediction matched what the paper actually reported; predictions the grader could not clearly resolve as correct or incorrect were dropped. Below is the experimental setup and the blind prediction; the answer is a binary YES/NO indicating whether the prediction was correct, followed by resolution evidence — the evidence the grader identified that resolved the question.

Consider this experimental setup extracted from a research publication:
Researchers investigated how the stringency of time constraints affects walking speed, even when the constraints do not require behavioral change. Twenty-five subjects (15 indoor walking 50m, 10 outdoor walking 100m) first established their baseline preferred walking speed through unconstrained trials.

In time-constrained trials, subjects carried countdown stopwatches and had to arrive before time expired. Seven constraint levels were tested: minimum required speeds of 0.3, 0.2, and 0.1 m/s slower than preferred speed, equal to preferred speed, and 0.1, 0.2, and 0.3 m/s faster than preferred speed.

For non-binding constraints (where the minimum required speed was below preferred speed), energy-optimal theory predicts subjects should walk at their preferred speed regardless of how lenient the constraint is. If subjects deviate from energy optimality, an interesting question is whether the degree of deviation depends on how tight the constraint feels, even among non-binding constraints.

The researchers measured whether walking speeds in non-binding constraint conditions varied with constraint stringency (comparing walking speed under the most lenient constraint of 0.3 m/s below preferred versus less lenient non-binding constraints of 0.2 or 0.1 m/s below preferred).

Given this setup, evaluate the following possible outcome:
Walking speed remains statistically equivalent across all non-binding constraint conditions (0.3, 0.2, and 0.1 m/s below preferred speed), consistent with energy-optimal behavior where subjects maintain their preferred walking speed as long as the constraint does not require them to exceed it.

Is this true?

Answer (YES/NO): NO